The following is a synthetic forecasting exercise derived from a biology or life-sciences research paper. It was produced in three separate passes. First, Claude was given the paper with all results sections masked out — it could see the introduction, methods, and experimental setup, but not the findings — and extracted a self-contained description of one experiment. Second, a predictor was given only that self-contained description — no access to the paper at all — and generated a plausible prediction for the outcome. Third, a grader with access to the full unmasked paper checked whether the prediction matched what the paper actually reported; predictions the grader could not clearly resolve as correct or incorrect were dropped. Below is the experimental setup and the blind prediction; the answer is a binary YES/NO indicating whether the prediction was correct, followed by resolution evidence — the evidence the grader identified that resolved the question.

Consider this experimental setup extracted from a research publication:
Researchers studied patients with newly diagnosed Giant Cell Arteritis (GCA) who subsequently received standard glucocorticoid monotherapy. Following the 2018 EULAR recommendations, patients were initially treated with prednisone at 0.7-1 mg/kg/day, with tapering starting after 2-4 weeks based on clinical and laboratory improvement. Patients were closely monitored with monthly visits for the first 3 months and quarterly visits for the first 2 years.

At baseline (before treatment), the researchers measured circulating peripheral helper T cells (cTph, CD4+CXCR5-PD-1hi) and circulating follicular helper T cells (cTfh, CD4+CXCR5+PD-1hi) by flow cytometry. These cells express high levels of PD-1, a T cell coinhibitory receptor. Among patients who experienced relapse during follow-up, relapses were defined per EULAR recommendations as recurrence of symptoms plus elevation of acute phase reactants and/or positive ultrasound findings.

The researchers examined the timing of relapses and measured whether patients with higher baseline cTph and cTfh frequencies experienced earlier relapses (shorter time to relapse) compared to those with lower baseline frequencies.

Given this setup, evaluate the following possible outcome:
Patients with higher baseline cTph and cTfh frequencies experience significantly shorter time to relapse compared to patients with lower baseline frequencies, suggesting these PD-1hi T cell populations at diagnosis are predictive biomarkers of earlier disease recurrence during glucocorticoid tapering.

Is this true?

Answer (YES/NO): NO